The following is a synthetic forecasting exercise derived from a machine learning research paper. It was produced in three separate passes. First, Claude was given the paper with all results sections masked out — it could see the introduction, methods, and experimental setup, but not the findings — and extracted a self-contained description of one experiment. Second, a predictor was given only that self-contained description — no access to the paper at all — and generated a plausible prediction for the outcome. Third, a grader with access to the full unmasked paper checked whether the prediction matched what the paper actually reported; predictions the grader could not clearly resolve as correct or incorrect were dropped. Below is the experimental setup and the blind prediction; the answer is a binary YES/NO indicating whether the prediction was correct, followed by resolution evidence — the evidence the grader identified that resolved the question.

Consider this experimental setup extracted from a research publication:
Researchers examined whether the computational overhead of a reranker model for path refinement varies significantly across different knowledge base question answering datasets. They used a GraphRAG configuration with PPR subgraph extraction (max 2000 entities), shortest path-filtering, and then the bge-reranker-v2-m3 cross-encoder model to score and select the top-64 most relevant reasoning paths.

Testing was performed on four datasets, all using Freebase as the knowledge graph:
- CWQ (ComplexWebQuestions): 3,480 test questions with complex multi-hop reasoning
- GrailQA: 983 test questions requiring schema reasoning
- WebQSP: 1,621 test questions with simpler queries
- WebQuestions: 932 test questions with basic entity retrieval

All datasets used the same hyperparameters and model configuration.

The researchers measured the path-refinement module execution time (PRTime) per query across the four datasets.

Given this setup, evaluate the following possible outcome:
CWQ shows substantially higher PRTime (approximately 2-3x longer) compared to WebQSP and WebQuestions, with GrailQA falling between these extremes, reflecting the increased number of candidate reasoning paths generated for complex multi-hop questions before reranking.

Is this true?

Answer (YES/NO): NO